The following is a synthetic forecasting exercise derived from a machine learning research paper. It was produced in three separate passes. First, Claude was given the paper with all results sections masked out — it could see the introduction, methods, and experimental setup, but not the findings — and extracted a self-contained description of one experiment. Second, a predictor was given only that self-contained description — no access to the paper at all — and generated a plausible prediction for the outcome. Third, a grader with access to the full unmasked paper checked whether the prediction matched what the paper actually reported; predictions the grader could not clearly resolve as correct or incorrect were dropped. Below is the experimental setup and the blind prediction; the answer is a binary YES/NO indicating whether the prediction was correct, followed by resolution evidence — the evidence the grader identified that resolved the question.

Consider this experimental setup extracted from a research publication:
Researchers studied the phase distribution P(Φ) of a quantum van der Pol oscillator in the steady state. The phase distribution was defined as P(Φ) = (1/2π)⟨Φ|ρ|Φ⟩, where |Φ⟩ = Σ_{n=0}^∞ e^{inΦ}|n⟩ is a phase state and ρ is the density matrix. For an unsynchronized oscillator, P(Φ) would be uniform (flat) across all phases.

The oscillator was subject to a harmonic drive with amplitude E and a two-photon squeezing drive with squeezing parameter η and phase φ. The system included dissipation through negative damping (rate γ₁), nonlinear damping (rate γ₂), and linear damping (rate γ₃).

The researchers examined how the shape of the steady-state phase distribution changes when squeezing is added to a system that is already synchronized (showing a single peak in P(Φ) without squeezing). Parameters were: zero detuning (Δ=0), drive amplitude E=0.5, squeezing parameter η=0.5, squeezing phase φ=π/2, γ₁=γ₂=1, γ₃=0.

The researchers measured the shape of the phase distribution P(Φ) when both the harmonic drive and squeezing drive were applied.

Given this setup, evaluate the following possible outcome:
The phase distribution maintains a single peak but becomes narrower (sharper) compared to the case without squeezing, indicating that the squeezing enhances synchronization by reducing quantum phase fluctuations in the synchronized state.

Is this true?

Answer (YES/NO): NO